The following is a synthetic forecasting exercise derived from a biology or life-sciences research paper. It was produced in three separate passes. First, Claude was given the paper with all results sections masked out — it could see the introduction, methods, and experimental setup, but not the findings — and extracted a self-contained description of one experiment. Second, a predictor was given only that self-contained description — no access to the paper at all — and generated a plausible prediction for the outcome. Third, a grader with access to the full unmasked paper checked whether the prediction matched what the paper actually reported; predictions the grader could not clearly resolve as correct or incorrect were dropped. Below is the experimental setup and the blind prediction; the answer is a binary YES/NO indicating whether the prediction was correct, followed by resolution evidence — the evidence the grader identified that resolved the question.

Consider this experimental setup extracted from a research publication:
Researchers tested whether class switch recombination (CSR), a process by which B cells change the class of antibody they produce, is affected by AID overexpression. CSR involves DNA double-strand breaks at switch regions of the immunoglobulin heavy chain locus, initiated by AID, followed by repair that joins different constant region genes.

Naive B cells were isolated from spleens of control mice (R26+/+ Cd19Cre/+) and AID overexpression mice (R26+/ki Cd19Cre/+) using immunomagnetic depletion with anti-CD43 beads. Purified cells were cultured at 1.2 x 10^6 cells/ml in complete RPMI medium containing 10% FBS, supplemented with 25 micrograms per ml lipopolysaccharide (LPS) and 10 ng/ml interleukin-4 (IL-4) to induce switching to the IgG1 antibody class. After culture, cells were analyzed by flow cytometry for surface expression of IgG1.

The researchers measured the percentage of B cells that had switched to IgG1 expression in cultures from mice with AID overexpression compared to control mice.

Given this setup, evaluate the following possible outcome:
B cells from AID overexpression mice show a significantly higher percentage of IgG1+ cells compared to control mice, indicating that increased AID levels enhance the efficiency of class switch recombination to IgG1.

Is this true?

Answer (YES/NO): YES